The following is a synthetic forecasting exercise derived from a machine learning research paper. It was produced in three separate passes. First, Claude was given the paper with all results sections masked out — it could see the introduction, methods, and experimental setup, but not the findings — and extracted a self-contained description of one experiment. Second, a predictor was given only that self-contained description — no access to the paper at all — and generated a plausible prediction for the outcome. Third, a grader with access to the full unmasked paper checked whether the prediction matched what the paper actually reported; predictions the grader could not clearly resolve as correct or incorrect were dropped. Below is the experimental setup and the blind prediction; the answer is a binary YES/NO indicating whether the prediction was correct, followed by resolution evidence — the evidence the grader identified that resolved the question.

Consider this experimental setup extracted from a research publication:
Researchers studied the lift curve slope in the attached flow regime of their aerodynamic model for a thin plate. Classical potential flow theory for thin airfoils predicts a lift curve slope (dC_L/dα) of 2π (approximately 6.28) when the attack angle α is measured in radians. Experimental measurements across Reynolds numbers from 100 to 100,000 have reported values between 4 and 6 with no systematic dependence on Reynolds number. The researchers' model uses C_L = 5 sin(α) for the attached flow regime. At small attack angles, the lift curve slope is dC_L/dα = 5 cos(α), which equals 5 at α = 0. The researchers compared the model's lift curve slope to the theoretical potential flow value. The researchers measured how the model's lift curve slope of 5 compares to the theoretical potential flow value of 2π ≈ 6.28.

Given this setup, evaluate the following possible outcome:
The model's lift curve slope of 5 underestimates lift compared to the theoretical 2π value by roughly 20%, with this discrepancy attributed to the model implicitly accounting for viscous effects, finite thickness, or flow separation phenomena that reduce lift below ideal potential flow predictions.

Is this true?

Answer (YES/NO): NO